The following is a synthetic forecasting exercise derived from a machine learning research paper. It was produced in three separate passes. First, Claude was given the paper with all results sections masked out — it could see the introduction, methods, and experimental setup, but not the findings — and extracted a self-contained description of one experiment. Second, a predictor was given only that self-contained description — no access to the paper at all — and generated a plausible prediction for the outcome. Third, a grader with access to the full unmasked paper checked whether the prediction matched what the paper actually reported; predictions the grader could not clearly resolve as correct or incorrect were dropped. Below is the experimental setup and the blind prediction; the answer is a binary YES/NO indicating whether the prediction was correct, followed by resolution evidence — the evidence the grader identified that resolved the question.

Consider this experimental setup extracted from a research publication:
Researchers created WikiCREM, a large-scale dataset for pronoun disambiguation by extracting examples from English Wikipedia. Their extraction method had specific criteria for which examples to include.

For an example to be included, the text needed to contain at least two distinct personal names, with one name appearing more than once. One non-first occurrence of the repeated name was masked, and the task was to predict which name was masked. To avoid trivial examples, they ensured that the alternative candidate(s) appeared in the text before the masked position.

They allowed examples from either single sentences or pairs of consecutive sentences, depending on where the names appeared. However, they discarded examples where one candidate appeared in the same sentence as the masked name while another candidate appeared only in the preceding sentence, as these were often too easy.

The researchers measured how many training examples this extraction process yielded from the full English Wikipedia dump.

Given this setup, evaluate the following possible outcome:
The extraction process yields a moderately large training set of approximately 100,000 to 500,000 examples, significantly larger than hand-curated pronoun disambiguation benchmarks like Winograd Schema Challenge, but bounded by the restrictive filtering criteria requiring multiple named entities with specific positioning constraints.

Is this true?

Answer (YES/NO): NO